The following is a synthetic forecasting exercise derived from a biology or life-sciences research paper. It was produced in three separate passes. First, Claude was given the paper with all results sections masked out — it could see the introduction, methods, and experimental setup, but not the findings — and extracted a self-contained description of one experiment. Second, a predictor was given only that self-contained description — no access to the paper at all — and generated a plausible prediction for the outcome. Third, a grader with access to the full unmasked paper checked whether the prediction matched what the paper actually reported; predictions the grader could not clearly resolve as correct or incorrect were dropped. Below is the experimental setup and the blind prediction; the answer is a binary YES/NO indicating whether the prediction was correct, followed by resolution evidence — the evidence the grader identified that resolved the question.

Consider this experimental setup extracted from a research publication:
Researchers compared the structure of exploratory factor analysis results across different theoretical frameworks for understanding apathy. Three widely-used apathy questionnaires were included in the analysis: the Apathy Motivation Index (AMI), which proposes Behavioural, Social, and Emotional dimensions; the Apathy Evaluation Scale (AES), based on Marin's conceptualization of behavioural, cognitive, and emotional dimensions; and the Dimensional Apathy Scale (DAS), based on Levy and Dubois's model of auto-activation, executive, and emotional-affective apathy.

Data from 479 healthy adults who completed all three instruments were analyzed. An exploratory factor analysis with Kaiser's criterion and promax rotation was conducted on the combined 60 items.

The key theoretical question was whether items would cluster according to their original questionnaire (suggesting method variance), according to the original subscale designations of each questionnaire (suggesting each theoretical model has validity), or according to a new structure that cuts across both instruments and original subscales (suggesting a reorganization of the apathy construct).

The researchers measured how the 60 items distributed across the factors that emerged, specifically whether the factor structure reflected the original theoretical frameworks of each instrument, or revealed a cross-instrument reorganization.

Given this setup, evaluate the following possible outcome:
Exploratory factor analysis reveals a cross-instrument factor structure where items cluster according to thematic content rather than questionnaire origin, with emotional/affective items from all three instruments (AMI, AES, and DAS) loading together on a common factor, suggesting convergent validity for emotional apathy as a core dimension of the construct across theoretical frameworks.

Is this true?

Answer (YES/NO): YES